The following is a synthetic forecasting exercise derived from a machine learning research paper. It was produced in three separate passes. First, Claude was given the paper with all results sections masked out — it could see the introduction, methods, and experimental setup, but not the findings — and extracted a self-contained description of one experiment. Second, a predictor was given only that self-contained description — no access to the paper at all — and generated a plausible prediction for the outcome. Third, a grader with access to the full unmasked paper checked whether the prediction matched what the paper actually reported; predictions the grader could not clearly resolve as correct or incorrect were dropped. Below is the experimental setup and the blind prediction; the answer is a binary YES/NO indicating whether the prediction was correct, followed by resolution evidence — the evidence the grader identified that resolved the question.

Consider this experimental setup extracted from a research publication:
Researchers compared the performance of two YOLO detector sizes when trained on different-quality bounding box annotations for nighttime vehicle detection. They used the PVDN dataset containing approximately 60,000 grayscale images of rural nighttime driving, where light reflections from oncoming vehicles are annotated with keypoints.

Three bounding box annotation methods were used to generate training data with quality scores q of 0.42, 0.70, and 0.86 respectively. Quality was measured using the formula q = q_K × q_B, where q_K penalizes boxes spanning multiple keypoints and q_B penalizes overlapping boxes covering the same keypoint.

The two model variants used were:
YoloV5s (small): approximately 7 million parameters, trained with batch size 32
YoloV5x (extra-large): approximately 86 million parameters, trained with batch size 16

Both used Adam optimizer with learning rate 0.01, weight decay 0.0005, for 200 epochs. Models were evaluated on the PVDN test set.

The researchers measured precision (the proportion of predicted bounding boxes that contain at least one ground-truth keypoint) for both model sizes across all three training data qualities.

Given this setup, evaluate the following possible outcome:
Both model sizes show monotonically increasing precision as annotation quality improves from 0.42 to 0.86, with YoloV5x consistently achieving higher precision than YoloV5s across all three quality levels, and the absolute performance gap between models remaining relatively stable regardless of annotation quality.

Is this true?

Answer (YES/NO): NO